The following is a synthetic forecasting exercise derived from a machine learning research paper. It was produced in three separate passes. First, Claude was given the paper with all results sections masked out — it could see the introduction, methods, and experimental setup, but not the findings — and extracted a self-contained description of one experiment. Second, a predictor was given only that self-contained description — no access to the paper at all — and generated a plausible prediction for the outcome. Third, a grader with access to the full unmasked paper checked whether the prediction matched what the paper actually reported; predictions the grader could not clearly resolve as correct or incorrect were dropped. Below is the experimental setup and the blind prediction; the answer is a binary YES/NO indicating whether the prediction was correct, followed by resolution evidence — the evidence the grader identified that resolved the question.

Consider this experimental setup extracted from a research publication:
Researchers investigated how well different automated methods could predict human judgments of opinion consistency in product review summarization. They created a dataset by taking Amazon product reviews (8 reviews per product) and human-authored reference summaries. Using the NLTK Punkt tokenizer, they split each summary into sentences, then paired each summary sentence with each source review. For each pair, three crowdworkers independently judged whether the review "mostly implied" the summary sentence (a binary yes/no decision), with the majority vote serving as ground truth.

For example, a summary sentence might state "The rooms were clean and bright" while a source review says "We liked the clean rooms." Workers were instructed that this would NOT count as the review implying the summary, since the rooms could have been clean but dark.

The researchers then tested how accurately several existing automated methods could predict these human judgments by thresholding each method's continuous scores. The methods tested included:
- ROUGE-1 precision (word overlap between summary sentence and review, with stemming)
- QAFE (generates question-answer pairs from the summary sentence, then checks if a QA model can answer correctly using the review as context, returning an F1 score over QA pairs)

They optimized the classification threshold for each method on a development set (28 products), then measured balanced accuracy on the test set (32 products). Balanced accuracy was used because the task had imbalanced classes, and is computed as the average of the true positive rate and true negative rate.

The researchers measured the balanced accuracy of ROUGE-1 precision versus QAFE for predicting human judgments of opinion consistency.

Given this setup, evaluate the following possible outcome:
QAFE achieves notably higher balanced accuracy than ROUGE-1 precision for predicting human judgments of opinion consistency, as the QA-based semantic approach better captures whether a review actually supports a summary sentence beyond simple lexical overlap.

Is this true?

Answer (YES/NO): NO